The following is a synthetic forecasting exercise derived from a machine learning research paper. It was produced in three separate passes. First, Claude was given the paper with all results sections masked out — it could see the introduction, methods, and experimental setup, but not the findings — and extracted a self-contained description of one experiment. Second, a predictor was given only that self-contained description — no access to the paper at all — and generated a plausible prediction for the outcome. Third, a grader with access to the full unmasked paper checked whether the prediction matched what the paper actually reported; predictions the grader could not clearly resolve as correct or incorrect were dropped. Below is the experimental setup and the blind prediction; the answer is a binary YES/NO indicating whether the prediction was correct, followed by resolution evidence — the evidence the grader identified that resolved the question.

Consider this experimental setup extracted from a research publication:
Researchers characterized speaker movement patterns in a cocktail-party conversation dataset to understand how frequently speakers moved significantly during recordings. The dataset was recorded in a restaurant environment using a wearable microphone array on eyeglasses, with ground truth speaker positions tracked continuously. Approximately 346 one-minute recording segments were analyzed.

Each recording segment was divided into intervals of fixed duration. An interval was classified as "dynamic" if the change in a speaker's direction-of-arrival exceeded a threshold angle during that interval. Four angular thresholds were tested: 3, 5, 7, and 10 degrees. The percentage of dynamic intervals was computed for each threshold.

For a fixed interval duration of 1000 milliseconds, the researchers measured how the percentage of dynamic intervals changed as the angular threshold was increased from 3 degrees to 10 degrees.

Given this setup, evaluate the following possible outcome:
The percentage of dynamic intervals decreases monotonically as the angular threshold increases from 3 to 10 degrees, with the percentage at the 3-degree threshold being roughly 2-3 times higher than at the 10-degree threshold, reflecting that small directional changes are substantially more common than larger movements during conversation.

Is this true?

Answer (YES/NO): NO